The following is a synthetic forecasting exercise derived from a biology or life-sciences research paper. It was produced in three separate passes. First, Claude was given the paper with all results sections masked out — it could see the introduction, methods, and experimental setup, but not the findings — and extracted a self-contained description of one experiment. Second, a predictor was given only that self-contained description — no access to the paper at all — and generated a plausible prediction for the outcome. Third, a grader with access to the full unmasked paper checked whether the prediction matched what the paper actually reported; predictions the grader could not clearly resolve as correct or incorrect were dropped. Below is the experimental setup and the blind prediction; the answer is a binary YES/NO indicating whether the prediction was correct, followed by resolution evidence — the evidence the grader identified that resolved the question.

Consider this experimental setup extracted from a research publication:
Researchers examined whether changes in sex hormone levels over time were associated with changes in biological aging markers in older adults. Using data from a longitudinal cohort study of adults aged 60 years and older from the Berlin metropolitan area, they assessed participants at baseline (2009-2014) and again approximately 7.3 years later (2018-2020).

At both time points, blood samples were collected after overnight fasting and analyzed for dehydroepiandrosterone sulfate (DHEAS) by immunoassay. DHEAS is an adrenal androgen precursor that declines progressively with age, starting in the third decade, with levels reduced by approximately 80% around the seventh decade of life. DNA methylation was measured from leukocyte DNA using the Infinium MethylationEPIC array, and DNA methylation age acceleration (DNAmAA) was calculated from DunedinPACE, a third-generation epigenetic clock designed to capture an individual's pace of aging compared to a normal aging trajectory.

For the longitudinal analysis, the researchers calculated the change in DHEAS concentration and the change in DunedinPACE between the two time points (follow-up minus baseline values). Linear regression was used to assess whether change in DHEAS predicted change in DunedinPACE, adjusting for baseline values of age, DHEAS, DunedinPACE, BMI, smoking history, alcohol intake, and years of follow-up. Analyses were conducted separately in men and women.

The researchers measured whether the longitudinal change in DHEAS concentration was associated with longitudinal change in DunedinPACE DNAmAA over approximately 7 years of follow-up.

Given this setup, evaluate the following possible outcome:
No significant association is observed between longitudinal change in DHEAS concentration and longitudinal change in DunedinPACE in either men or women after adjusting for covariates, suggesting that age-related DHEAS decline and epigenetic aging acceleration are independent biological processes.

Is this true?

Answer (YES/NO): NO